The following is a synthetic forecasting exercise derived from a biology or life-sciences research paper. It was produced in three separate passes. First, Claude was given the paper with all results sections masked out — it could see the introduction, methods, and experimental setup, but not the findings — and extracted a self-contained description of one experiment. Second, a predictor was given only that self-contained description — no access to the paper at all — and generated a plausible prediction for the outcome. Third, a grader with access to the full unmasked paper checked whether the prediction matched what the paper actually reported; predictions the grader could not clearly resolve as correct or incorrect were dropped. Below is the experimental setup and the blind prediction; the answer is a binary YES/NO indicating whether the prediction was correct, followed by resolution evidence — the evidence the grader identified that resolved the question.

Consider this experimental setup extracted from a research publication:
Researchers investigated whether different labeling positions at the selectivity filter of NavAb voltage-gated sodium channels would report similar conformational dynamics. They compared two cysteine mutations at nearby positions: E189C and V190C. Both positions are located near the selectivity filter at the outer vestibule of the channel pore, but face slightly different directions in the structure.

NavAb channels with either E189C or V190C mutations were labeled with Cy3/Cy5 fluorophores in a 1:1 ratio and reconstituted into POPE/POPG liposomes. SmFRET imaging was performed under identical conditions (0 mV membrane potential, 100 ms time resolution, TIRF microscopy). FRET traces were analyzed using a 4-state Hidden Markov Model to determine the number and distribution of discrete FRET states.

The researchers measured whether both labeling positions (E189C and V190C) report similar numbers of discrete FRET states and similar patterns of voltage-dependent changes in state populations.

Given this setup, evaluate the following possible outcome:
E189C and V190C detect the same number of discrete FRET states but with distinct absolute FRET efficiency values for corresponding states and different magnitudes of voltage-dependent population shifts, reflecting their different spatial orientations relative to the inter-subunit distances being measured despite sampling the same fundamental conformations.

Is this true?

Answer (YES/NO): NO